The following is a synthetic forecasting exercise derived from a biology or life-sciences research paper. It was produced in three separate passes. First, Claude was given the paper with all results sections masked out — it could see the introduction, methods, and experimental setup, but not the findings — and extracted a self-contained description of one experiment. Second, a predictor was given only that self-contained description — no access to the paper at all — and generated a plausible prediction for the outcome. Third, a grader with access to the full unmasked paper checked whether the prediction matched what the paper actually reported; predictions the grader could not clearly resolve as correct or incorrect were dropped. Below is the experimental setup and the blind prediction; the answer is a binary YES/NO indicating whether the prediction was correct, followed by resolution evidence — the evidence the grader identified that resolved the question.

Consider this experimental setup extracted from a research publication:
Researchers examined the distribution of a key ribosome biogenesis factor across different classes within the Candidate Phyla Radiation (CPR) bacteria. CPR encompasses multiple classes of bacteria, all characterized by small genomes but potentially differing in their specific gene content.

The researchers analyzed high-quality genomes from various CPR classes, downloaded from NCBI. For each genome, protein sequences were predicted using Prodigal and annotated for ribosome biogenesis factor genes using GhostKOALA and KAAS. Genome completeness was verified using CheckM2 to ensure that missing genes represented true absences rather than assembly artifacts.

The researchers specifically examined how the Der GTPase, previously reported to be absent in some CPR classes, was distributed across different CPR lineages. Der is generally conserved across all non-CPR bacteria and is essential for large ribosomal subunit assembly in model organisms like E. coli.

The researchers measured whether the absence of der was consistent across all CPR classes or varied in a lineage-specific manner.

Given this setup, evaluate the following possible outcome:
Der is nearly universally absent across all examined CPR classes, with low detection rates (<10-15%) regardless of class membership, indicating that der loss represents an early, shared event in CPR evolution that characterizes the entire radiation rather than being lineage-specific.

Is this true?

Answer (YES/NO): NO